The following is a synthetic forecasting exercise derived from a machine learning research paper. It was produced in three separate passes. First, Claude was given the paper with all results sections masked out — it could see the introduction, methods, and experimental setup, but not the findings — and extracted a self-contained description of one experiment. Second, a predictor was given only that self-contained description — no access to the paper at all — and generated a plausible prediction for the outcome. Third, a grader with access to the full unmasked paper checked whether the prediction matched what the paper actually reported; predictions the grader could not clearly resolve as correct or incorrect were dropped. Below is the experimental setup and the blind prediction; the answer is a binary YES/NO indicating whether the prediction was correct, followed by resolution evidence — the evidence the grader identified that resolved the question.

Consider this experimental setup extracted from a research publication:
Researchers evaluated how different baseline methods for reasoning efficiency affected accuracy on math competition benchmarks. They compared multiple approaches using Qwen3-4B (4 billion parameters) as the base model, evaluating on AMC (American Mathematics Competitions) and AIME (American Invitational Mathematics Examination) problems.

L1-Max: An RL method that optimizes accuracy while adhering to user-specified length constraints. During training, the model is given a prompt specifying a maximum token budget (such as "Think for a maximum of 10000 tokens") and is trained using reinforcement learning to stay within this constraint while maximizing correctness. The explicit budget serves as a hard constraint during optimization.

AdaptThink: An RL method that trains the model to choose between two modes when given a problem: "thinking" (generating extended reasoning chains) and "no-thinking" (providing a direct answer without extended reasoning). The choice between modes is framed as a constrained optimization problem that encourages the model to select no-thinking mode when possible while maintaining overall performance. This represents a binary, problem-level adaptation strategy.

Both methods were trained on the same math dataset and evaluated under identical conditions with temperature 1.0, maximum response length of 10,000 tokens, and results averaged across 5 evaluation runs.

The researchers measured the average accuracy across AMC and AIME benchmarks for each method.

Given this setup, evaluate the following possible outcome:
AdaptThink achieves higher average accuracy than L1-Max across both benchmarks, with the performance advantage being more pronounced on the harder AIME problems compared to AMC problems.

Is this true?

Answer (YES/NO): NO